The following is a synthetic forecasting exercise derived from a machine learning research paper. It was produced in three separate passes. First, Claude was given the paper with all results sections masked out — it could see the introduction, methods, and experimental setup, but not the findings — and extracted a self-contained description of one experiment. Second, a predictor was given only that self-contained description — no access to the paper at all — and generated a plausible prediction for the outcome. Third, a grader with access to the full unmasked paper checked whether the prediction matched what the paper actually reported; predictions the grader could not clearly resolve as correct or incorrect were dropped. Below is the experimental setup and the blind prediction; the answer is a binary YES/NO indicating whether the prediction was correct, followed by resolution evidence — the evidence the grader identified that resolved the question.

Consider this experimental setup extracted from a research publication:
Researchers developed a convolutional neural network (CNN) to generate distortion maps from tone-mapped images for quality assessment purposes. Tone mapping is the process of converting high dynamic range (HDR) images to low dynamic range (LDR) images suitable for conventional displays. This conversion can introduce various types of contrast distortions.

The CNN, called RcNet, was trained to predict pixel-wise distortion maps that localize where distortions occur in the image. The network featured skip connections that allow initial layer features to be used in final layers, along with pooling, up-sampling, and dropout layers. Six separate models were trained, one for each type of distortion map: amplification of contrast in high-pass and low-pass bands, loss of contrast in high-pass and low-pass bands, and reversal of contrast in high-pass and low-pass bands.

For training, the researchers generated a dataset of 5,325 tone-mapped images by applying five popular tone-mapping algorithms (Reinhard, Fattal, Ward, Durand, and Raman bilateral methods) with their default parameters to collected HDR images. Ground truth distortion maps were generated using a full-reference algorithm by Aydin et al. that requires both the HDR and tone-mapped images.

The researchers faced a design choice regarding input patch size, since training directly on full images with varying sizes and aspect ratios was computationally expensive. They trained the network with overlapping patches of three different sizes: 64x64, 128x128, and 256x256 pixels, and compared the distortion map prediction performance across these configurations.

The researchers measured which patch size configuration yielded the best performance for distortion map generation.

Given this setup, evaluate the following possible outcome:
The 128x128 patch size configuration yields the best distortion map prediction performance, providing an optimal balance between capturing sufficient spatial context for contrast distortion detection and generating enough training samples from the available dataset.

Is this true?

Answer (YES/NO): YES